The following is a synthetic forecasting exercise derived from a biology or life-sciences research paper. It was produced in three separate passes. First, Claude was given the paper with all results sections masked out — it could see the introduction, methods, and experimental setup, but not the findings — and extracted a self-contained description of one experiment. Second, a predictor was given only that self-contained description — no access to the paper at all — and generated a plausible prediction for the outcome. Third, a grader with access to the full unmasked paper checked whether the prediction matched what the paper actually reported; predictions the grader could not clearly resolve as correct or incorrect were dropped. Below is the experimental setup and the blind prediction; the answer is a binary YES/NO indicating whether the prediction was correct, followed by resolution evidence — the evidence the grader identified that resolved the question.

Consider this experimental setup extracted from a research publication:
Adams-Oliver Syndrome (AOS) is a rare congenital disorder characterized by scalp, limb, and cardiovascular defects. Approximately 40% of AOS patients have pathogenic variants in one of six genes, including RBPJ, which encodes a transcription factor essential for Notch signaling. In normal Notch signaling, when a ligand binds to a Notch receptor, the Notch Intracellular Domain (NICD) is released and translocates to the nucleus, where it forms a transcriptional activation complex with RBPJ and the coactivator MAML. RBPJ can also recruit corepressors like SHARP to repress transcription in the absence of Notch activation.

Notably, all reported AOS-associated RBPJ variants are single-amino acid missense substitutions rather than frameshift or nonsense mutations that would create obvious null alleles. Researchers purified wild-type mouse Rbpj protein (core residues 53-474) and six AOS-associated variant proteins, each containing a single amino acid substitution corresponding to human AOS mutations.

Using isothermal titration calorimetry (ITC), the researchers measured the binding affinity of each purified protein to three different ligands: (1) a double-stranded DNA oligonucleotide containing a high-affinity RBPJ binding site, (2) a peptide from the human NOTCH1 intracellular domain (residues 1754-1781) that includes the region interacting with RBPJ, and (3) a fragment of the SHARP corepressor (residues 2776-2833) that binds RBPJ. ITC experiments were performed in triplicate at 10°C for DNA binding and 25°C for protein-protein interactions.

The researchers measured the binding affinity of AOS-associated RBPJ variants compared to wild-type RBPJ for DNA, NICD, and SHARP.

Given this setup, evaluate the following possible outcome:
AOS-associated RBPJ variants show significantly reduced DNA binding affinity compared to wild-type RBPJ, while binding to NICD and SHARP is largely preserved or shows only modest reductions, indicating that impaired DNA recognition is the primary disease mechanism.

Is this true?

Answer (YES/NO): YES